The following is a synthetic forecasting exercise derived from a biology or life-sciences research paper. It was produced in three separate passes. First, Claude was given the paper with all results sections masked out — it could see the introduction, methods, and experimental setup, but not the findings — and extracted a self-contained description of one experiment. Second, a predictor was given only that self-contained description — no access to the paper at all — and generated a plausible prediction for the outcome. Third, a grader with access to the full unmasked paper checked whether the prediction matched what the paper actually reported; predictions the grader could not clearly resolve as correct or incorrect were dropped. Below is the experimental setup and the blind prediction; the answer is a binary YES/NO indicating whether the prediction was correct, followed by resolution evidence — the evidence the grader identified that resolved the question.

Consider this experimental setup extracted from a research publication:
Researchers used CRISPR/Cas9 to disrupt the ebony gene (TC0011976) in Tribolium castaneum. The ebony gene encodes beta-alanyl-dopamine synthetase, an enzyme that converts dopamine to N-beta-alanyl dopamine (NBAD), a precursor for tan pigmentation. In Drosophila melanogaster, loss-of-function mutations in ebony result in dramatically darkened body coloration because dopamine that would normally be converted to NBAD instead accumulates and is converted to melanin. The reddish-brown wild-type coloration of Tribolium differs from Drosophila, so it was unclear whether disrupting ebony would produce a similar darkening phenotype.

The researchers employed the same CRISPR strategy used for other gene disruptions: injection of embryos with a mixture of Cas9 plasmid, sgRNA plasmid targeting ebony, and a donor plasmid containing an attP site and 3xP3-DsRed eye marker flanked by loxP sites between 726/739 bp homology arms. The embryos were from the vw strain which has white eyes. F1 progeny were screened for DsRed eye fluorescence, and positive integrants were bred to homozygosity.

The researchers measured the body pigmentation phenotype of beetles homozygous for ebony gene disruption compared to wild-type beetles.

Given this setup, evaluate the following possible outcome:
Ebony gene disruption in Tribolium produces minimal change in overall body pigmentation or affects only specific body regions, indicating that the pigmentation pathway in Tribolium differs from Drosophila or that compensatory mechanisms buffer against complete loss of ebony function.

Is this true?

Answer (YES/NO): NO